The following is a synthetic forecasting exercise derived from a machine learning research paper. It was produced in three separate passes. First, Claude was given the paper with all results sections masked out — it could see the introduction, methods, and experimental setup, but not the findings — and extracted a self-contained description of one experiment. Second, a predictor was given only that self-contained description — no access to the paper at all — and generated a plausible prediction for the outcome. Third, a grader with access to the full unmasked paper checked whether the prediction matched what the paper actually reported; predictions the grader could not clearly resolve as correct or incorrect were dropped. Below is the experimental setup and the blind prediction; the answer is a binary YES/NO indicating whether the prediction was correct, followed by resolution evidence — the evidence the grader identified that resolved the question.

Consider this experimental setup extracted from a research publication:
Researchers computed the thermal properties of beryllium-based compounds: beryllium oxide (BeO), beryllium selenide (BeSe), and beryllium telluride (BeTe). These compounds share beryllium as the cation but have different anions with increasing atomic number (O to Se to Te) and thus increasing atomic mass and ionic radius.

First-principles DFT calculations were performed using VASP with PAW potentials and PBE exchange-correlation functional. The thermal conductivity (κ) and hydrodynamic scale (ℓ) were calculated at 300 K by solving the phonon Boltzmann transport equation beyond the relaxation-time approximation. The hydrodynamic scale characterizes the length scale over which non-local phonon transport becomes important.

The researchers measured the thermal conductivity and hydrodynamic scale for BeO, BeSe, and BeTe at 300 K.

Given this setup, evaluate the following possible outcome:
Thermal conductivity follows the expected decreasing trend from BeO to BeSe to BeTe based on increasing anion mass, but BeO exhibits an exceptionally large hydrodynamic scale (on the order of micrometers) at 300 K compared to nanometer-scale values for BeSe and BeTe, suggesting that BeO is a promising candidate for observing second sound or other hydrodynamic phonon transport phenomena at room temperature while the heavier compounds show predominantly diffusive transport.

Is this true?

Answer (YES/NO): NO